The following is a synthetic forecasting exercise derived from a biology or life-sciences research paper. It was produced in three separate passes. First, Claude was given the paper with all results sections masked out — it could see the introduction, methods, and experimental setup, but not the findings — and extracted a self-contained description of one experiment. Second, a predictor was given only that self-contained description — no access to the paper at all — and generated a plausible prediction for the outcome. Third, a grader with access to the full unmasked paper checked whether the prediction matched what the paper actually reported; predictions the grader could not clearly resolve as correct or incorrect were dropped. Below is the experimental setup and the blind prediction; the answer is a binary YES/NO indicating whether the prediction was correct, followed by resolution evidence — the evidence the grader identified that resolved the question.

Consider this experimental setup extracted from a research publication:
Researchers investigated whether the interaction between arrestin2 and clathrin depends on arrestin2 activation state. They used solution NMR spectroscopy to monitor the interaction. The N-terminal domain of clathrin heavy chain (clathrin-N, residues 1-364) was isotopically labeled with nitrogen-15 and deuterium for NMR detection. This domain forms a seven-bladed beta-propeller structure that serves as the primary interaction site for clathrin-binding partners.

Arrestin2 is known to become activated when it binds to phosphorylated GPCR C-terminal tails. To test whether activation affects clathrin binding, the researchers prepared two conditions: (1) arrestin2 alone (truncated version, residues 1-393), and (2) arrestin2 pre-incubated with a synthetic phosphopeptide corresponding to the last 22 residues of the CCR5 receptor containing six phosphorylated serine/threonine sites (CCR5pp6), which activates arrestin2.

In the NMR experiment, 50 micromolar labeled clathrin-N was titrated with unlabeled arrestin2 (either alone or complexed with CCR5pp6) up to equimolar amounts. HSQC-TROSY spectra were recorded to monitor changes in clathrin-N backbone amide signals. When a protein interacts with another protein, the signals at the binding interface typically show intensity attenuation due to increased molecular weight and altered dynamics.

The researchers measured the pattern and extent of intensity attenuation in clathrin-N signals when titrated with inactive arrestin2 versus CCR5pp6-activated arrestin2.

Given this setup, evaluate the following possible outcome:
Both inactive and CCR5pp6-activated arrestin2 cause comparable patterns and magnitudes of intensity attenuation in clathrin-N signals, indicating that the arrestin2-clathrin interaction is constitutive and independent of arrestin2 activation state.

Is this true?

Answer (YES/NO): YES